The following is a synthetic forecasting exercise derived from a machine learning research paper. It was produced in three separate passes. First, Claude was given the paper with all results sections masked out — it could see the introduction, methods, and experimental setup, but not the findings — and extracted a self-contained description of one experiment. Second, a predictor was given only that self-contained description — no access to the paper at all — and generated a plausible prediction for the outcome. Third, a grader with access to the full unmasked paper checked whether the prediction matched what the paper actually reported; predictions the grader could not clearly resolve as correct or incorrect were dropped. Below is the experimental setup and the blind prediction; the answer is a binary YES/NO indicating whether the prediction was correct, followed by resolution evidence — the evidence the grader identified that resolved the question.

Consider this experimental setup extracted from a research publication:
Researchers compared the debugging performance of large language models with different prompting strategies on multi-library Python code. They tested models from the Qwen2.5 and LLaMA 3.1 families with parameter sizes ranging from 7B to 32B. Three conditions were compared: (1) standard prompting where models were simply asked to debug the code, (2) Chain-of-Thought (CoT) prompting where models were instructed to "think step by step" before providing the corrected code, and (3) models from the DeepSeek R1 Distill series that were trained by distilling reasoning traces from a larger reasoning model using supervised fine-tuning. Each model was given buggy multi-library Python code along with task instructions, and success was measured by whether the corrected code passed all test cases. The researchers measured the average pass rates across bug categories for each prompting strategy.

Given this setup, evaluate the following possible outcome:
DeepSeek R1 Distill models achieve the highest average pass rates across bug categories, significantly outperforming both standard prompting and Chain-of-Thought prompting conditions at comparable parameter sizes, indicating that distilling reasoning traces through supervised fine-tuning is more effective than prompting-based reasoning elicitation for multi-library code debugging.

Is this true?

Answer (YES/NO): NO